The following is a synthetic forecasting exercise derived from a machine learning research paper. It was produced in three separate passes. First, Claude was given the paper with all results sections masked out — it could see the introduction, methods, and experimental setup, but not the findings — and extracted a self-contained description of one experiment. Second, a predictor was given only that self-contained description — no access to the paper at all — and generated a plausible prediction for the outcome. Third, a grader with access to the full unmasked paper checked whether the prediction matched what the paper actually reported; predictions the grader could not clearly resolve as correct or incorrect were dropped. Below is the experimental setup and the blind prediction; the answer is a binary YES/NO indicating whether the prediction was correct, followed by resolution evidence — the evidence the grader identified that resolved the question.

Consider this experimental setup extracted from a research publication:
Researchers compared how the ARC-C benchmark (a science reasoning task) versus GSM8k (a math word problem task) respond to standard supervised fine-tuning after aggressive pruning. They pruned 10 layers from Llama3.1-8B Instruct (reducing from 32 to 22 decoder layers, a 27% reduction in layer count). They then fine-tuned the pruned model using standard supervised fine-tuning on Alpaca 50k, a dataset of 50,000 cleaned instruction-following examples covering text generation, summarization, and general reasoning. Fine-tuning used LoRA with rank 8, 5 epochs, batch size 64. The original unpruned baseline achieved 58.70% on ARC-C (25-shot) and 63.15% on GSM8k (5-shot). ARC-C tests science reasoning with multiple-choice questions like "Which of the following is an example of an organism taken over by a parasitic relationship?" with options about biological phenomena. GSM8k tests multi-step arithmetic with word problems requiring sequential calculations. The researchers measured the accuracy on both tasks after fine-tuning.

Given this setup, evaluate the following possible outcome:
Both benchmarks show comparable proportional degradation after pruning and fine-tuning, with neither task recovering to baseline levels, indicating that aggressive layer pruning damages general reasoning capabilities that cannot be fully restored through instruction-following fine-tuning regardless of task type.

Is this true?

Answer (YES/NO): NO